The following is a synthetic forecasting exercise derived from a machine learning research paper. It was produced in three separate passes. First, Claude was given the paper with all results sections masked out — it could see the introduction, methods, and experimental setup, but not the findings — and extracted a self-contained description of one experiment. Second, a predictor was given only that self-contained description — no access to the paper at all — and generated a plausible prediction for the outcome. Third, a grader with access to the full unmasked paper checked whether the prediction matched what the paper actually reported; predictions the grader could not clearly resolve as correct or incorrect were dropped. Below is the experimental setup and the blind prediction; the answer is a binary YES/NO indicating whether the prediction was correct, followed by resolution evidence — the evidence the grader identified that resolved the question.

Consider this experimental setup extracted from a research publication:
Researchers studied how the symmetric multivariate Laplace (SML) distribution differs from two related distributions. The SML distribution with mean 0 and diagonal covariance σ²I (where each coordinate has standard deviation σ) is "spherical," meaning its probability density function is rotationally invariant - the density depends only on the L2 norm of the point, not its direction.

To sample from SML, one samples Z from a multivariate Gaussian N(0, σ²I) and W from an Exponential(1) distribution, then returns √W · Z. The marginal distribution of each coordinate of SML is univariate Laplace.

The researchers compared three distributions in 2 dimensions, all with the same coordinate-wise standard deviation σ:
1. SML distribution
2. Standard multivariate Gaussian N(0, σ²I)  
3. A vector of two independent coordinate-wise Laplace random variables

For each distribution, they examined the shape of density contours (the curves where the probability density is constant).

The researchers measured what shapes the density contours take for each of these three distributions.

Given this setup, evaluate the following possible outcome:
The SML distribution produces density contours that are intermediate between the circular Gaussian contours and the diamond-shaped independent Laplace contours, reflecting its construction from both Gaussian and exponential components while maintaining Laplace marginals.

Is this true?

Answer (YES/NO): NO